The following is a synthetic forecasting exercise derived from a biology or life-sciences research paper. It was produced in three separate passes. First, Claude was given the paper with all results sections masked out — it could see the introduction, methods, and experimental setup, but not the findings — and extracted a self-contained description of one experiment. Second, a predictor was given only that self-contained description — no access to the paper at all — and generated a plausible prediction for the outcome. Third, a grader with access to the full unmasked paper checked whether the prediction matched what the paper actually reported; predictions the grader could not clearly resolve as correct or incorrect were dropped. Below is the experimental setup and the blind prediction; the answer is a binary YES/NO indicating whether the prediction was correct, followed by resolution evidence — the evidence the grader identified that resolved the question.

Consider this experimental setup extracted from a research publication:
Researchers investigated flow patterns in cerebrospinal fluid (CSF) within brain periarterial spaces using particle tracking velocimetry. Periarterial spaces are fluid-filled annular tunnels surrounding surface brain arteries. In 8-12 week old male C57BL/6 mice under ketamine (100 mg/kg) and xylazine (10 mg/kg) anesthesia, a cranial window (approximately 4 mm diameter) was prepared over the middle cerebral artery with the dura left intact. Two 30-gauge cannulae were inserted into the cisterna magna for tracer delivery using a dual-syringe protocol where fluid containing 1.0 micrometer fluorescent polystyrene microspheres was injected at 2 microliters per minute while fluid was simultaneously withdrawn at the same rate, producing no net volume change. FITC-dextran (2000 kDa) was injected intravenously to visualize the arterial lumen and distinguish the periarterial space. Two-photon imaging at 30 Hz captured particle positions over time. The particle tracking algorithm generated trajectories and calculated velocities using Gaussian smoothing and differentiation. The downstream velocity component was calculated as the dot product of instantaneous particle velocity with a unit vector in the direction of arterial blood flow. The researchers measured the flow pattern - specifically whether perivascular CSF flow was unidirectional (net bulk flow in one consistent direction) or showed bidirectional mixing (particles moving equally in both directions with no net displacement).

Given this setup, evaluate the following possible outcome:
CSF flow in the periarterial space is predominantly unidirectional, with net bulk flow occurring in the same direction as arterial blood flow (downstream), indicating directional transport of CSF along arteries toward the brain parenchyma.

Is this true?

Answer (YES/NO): YES